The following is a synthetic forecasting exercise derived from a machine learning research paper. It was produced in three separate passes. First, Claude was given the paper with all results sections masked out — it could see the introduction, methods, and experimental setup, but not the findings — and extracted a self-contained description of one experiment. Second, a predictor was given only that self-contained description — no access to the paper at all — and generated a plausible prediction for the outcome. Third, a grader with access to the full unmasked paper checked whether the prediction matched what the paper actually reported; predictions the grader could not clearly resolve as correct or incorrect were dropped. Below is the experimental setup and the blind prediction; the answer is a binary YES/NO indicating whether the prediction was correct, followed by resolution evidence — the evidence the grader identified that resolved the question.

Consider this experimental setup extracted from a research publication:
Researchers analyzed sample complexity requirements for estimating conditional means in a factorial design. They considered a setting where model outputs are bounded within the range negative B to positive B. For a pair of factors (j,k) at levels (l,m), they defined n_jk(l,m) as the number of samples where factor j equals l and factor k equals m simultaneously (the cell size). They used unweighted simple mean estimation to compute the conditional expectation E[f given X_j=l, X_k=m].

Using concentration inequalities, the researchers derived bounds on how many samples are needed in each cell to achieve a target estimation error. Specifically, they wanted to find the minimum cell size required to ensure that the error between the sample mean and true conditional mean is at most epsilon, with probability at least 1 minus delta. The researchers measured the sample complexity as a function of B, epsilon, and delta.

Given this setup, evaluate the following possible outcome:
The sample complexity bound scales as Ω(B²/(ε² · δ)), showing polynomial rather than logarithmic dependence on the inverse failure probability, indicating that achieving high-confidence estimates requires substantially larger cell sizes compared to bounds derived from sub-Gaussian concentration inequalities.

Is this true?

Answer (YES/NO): NO